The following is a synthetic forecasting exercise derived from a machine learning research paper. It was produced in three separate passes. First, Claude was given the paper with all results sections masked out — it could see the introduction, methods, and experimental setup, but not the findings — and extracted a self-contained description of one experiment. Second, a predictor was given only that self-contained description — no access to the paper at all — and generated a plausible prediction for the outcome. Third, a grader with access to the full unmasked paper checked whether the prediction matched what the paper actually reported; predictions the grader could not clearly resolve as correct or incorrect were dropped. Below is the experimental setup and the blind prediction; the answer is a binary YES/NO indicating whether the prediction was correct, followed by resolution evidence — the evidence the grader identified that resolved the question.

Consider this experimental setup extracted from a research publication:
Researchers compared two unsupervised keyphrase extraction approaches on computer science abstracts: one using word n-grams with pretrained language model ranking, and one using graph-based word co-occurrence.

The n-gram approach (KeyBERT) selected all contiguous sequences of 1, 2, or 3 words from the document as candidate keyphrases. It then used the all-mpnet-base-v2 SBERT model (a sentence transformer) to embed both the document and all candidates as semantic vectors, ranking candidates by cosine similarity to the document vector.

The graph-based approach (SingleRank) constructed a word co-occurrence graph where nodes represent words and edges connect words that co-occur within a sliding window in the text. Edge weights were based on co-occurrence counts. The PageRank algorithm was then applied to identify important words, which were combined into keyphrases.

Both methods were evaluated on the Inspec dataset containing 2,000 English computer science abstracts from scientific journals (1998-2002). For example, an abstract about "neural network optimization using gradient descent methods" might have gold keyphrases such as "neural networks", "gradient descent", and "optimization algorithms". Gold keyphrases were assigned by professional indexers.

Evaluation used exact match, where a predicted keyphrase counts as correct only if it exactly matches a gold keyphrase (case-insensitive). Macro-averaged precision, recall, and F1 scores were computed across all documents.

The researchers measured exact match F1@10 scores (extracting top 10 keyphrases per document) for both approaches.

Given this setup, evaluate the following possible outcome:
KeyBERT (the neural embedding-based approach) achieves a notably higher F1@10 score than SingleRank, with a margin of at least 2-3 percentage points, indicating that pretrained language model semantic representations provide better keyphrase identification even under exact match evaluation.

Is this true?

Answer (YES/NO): NO